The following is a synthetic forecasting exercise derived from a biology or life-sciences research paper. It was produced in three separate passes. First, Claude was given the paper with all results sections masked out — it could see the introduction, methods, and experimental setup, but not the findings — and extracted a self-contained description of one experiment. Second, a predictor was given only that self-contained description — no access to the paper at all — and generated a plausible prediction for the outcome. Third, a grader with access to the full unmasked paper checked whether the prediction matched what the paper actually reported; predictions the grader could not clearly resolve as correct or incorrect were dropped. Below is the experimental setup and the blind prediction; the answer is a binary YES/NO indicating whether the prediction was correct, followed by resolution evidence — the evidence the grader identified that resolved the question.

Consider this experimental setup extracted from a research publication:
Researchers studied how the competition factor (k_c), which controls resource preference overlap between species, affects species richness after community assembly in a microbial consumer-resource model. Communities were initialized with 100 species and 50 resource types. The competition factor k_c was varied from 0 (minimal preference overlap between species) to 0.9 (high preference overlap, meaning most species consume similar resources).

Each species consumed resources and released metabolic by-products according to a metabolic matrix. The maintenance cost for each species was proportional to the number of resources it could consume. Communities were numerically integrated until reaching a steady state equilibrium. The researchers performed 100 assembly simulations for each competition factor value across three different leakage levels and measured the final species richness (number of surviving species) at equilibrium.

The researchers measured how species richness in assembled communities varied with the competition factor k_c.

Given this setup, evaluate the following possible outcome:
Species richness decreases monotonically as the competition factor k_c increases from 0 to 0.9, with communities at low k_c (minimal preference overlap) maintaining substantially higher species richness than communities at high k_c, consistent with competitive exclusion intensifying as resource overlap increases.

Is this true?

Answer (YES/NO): YES